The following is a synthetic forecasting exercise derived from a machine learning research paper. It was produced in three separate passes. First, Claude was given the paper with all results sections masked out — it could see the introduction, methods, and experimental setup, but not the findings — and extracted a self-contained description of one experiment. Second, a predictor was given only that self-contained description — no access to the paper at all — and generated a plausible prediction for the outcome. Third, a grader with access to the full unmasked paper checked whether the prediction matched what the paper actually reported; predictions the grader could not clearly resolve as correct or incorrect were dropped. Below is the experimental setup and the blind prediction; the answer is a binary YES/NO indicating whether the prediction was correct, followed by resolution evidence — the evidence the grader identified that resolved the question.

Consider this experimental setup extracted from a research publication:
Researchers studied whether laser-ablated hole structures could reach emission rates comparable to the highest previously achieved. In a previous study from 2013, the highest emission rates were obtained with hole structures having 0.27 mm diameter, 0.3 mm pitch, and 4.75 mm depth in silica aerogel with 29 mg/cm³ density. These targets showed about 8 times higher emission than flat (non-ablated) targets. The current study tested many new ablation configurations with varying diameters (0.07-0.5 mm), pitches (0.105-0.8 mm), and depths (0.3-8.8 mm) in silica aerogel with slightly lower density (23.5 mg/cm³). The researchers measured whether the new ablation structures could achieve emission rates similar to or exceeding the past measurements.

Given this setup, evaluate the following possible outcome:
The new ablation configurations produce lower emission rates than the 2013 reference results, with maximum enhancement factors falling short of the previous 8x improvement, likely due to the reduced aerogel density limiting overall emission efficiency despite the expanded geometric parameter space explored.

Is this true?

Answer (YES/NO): NO